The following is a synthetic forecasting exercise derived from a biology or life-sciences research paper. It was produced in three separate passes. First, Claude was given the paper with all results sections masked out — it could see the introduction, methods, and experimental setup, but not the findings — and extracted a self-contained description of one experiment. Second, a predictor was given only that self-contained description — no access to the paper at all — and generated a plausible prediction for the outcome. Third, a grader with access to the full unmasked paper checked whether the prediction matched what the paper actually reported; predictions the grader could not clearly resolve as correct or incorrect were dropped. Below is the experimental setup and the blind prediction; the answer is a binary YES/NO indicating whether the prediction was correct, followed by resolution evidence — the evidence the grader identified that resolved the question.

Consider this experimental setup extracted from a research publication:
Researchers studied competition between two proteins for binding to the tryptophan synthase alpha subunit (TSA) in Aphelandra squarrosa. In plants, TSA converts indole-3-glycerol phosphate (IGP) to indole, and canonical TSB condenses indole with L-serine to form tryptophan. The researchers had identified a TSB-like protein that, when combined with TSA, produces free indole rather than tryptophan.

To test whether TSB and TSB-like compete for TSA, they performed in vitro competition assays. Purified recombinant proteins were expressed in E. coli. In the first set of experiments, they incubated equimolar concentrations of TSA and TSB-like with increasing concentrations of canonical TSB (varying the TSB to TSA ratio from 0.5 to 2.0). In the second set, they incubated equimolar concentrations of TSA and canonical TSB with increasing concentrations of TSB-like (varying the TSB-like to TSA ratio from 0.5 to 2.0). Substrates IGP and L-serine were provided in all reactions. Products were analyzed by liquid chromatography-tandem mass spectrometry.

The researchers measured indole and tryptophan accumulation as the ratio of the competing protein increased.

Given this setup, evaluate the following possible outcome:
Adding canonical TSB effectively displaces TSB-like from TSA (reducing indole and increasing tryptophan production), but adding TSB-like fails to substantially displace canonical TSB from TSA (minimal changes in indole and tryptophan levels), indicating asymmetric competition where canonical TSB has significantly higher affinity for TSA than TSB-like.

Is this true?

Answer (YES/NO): NO